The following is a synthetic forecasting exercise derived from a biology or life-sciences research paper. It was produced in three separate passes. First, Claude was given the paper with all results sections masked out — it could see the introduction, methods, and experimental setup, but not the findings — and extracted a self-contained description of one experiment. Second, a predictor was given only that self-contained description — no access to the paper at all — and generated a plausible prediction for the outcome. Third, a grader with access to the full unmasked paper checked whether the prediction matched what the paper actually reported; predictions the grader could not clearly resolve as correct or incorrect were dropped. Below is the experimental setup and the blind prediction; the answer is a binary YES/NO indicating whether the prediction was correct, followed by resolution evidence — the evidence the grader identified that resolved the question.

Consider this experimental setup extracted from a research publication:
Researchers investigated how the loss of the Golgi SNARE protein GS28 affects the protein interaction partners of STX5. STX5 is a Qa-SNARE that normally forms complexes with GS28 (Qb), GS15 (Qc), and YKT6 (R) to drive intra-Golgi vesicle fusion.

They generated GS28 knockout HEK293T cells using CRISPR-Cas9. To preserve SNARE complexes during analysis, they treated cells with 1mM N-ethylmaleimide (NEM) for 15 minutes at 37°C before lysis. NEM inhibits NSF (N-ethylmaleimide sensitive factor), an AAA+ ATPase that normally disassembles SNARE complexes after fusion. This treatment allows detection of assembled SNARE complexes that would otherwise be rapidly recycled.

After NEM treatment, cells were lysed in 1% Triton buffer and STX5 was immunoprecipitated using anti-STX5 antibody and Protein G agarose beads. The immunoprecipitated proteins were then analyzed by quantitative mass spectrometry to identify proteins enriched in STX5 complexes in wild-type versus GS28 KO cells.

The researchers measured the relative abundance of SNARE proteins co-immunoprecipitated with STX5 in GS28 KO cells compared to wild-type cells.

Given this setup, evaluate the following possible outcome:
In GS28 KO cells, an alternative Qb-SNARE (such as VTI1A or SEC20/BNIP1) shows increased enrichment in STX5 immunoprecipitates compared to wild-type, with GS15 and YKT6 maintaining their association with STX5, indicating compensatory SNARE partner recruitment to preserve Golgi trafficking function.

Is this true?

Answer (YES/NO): NO